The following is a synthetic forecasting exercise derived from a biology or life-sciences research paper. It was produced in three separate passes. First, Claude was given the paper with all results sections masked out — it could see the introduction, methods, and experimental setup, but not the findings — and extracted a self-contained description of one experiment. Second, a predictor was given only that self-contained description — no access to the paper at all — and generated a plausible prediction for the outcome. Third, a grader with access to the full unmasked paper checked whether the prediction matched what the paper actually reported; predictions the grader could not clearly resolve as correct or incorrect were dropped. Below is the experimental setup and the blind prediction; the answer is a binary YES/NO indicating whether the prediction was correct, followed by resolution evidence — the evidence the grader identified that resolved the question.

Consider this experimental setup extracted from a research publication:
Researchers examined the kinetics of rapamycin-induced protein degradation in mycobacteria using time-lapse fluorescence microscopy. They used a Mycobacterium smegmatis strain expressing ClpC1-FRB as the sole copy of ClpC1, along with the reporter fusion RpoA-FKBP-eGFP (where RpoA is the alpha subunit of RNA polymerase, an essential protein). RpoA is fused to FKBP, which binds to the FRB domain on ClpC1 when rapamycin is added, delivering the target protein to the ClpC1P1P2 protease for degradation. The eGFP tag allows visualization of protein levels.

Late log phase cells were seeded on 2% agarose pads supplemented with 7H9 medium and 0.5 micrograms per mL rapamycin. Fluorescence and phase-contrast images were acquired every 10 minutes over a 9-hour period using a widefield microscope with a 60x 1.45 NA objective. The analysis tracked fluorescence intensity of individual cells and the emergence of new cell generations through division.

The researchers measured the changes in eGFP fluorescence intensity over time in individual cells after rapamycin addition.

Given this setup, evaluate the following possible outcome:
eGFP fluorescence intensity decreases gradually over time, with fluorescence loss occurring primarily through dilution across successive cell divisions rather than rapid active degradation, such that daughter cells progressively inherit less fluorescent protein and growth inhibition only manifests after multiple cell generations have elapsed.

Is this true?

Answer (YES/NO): NO